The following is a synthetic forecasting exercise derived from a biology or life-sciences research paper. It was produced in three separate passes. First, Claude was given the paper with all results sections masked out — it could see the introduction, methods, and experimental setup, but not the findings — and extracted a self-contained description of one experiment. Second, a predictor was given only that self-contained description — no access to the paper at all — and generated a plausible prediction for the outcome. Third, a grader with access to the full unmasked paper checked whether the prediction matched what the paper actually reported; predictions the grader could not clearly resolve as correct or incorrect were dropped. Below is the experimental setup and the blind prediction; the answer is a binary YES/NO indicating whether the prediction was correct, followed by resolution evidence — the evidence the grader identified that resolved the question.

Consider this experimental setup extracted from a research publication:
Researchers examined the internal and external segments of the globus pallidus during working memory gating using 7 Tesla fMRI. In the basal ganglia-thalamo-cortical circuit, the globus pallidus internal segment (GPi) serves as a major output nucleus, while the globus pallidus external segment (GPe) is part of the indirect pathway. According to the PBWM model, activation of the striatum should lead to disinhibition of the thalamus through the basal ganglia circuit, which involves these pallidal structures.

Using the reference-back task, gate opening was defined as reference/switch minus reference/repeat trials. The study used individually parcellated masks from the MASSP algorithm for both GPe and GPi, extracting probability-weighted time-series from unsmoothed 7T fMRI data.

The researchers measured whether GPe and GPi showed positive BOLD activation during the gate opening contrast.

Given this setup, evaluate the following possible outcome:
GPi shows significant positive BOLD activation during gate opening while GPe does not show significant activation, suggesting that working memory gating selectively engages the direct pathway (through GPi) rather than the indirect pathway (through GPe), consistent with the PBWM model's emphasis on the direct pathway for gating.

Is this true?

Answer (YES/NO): NO